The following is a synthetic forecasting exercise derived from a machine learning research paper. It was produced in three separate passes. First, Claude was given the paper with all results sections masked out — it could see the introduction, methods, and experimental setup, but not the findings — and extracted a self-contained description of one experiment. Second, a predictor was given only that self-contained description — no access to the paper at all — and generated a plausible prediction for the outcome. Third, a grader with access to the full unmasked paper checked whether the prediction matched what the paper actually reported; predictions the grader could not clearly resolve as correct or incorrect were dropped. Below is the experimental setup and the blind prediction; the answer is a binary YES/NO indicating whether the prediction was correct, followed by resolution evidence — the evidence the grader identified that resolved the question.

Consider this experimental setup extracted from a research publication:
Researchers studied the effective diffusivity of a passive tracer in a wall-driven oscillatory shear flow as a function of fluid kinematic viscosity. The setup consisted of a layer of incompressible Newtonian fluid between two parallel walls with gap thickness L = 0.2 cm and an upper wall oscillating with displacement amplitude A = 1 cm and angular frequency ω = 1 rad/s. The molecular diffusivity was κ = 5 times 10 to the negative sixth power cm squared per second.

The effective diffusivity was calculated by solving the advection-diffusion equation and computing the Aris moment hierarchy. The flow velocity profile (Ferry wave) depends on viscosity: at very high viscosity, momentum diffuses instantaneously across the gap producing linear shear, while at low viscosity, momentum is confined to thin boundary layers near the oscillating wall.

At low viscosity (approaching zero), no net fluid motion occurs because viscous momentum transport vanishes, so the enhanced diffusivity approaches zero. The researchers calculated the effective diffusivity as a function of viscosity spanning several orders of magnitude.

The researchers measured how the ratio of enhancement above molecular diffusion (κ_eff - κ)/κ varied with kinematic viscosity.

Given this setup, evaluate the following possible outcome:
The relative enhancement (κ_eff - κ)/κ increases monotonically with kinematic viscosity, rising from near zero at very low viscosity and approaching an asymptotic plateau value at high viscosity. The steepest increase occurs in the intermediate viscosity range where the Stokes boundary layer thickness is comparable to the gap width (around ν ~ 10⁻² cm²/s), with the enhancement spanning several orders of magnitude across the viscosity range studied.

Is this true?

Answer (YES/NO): NO